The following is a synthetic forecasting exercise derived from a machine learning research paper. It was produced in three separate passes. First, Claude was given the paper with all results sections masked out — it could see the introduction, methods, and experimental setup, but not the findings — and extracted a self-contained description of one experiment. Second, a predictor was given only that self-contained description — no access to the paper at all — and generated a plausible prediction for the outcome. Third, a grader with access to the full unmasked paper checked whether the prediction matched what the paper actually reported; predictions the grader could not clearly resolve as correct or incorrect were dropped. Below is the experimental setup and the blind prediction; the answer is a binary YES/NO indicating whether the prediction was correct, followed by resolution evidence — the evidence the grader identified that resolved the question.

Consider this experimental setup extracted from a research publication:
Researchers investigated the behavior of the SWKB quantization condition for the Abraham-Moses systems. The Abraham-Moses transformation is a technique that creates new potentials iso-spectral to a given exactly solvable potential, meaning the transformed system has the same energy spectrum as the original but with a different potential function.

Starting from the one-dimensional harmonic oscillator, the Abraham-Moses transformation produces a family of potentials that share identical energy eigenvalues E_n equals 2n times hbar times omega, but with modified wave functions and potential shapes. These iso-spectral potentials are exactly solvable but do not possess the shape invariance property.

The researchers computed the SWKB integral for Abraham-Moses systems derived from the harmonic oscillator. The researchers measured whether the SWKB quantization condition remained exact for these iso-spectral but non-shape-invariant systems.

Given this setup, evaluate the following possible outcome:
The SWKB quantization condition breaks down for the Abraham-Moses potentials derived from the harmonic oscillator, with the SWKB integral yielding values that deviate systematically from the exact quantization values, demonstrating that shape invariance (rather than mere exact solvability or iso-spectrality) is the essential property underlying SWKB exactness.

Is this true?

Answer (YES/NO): NO